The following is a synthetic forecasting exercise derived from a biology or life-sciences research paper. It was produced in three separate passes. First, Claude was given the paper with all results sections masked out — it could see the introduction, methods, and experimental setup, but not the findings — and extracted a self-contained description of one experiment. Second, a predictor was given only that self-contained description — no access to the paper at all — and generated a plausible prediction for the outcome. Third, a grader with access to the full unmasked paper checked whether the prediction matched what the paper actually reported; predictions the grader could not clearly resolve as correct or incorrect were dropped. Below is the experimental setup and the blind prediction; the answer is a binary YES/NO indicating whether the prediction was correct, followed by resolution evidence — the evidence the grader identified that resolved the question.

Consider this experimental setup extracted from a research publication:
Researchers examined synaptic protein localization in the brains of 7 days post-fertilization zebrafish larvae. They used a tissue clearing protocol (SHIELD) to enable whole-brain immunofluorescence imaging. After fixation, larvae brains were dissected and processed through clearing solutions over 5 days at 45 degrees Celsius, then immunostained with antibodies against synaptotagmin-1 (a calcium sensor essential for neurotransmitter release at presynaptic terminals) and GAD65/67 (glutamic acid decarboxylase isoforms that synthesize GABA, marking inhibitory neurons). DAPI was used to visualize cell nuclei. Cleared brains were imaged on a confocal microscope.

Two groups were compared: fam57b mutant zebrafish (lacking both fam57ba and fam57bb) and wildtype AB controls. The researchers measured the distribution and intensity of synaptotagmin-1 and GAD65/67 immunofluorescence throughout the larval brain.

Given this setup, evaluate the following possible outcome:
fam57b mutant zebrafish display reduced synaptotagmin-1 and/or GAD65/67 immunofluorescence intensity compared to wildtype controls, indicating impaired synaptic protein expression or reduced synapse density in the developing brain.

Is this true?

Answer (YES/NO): NO